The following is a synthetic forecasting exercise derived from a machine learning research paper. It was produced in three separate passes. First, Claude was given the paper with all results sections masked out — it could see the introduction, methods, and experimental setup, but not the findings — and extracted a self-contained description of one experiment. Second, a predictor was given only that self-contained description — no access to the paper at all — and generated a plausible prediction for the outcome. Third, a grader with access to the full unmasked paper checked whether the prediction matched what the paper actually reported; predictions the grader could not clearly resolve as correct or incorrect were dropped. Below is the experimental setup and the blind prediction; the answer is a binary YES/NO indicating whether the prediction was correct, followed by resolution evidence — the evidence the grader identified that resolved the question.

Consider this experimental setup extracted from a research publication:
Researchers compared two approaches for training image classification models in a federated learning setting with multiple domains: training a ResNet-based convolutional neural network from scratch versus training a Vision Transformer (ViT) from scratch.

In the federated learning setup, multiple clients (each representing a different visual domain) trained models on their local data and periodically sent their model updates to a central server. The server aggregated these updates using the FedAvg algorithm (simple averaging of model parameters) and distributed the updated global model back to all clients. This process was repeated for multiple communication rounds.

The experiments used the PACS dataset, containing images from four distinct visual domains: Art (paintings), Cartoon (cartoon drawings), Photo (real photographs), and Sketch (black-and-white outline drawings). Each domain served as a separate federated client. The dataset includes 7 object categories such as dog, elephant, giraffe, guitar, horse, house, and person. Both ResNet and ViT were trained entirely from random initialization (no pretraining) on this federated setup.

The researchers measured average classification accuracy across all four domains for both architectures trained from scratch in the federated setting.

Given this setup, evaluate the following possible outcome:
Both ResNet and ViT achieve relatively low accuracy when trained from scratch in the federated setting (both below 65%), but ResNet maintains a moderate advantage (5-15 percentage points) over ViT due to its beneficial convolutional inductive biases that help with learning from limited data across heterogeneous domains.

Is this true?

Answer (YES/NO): NO